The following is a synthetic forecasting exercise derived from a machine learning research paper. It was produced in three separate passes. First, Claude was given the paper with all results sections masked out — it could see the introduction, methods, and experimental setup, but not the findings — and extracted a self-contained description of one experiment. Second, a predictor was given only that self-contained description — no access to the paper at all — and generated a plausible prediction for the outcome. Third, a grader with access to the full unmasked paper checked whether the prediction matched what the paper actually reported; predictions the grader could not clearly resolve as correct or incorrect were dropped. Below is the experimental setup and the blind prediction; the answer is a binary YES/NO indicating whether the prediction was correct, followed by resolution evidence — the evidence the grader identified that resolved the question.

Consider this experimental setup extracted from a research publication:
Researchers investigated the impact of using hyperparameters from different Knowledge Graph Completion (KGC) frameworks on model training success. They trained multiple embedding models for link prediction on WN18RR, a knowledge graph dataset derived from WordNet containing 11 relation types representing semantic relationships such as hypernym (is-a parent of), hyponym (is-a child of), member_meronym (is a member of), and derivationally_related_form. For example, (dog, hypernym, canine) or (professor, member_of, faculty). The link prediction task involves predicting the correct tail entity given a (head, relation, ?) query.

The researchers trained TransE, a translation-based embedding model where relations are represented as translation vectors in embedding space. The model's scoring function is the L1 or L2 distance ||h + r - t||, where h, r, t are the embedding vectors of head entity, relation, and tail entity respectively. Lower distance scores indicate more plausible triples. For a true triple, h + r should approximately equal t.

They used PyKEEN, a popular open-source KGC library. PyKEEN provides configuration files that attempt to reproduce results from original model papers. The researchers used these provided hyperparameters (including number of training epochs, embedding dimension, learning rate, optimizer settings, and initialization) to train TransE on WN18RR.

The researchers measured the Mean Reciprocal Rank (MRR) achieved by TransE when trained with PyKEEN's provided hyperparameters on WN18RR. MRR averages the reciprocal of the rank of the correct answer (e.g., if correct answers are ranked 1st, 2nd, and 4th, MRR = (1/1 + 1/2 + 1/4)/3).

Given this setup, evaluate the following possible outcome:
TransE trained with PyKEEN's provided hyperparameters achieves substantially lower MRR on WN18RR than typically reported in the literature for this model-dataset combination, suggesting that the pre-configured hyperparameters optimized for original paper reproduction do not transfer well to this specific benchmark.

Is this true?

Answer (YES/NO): YES